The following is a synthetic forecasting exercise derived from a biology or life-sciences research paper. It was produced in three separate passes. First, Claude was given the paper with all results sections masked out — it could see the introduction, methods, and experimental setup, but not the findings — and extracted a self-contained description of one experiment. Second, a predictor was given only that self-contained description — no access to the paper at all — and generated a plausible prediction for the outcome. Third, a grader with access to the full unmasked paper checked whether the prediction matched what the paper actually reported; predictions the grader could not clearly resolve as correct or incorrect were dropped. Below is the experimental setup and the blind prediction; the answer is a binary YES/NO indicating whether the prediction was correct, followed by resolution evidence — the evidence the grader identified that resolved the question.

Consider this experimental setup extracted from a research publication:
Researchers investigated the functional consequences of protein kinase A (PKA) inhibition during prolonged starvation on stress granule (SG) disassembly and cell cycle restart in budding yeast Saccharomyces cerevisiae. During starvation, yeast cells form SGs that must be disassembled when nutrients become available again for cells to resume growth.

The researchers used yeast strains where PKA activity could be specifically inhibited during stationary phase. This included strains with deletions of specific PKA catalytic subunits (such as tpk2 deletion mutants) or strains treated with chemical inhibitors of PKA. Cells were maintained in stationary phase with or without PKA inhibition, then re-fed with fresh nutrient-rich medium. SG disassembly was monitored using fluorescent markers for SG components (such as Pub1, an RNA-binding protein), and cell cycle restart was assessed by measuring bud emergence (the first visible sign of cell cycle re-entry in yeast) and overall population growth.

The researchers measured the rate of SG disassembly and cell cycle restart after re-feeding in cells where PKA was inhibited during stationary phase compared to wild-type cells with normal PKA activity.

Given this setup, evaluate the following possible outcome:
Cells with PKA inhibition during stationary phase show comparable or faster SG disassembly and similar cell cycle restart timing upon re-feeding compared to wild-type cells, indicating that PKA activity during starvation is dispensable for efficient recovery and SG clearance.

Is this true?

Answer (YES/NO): NO